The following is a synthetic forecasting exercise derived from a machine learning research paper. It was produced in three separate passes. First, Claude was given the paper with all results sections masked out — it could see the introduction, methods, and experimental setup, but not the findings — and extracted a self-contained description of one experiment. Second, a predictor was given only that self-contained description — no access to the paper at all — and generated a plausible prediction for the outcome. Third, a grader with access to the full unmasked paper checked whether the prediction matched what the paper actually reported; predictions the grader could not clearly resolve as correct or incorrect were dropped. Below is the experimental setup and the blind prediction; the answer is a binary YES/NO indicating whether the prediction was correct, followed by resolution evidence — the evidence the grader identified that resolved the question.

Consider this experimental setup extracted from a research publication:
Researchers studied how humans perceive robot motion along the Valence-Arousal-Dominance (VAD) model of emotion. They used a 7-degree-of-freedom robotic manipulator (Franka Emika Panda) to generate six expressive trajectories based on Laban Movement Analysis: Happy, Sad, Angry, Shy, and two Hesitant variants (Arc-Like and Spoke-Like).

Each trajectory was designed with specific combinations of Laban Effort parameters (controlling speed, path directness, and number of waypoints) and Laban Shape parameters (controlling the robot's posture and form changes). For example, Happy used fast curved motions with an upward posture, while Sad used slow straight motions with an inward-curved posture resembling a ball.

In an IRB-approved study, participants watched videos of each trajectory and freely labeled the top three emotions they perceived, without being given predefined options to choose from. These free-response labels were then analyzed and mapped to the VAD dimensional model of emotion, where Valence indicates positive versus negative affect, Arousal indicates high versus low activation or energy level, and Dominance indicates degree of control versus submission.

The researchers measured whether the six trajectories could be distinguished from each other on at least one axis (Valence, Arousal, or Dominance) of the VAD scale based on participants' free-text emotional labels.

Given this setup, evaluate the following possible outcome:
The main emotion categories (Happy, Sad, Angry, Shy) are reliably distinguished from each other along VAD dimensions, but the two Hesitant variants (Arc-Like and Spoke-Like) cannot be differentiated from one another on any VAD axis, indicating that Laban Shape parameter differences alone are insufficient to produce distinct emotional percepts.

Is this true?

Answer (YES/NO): NO